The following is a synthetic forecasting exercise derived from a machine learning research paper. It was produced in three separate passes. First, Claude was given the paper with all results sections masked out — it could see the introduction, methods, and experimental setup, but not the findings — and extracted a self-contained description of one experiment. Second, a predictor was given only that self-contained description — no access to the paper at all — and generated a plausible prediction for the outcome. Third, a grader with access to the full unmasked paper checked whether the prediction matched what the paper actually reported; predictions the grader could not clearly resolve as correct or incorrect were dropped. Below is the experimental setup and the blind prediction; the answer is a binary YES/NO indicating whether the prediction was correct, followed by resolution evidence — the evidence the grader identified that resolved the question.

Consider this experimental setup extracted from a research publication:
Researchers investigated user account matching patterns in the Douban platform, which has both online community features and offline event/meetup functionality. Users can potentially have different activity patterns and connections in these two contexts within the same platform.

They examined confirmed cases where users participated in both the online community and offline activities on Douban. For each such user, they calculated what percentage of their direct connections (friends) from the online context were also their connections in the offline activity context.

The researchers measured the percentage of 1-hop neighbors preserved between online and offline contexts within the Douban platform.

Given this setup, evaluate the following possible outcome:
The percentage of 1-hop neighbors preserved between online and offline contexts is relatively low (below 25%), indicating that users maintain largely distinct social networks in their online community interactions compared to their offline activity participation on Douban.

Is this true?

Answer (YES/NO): NO